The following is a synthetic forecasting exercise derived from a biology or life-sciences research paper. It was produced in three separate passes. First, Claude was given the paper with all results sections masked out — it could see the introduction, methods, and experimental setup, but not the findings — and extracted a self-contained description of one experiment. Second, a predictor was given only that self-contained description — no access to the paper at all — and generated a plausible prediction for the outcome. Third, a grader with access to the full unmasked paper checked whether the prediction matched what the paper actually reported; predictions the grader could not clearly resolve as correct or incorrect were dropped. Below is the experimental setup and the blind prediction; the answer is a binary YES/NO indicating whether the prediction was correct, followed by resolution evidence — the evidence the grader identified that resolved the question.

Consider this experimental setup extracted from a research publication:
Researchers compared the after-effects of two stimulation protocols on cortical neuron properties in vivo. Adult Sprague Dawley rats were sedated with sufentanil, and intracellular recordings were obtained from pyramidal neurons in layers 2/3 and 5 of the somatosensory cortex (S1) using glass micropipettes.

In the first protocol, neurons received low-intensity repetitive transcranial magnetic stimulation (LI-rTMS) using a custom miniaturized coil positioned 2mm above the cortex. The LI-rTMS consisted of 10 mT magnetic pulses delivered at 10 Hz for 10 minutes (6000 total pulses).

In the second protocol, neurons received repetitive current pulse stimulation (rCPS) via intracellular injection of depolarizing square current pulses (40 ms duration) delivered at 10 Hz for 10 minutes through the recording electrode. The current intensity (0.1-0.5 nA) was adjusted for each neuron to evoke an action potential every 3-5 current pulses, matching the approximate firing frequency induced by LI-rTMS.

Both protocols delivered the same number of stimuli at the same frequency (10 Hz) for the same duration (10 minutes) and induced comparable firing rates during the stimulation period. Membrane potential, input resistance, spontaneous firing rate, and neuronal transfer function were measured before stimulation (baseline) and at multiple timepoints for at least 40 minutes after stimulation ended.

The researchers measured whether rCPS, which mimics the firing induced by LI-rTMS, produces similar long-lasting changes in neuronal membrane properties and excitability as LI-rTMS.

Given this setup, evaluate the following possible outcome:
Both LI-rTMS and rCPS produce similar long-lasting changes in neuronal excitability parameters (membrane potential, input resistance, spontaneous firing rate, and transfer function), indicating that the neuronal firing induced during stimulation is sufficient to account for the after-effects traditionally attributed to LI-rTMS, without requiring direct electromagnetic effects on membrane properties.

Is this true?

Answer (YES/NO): NO